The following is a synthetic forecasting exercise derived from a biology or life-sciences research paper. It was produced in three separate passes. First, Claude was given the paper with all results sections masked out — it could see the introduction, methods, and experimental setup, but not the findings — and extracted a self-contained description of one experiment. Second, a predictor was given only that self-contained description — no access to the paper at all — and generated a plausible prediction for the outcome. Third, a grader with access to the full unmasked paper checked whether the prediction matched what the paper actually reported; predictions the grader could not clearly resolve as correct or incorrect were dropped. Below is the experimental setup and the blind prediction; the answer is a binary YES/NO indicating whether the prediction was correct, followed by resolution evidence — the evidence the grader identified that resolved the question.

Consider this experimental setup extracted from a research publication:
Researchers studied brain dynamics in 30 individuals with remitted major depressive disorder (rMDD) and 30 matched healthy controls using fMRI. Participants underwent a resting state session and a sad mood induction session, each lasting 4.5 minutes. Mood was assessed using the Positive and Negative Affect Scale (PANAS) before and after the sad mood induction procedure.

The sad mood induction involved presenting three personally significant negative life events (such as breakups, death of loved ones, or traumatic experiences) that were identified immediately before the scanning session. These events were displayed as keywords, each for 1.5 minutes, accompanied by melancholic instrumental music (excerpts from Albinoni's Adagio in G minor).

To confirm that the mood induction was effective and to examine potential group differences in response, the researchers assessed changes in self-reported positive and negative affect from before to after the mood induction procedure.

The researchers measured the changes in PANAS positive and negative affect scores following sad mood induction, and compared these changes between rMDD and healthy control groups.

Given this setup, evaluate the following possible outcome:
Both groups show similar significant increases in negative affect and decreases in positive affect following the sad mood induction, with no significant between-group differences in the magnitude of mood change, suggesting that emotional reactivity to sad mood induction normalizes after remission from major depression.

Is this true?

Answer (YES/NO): NO